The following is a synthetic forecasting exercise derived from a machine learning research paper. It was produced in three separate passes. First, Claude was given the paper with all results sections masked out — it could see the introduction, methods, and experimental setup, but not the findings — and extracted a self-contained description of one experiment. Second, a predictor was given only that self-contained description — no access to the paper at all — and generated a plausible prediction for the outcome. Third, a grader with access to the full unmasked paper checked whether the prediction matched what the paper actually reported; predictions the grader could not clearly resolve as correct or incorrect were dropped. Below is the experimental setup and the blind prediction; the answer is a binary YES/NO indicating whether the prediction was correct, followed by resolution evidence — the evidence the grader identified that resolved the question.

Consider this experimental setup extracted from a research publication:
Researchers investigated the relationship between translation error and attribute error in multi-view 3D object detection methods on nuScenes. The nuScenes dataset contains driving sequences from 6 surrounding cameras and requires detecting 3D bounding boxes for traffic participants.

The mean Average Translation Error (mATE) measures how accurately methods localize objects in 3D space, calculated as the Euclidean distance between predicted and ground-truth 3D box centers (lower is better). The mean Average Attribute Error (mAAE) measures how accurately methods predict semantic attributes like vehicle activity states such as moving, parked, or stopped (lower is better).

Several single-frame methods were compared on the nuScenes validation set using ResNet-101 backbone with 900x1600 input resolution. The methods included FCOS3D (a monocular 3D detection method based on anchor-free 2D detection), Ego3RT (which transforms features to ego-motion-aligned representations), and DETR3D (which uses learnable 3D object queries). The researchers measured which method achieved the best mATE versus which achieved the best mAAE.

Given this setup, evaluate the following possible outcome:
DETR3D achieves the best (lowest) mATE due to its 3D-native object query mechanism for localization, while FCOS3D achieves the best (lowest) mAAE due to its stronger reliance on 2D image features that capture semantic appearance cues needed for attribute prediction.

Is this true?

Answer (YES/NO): NO